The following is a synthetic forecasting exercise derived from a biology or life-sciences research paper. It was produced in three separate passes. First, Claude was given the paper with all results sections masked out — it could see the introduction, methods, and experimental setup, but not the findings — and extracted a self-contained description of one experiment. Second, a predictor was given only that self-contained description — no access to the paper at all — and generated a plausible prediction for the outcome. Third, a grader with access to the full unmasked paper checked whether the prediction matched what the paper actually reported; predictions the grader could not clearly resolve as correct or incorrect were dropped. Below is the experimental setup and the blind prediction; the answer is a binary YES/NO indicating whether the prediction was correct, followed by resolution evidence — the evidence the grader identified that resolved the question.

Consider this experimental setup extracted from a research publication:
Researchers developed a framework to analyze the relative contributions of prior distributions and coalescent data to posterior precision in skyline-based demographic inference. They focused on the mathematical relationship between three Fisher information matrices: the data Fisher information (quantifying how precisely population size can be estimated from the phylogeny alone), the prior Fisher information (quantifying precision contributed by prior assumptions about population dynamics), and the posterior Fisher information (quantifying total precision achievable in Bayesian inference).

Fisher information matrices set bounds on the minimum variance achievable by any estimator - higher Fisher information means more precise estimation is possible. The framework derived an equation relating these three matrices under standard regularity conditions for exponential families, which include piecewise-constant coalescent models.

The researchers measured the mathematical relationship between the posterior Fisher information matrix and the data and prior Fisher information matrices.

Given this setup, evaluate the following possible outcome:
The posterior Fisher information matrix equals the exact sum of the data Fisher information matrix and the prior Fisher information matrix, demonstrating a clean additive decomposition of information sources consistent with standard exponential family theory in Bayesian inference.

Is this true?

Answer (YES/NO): YES